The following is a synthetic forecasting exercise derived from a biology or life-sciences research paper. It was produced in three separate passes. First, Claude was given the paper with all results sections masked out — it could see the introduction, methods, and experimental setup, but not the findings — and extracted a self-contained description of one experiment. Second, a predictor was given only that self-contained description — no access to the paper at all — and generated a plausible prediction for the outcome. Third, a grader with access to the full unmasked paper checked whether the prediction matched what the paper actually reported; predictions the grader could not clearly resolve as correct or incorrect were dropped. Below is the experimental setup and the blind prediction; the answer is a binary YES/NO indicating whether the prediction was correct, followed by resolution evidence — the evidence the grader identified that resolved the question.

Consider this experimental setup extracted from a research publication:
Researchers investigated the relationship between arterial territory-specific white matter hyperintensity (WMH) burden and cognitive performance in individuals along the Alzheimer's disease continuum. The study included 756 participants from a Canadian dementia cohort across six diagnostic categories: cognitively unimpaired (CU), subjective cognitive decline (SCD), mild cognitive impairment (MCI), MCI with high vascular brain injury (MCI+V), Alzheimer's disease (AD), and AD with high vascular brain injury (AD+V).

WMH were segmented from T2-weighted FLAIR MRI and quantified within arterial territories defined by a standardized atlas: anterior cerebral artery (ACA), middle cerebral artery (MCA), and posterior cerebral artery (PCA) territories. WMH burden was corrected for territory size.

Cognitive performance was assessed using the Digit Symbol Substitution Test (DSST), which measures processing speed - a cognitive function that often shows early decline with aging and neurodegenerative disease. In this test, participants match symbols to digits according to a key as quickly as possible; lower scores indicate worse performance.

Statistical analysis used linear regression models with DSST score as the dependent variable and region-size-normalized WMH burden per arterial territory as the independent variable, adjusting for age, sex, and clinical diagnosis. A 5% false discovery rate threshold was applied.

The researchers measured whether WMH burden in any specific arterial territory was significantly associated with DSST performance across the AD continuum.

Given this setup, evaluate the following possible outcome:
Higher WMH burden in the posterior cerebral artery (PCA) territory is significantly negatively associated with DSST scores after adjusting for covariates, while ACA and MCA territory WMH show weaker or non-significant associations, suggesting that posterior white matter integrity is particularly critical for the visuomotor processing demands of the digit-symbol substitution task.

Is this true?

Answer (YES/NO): NO